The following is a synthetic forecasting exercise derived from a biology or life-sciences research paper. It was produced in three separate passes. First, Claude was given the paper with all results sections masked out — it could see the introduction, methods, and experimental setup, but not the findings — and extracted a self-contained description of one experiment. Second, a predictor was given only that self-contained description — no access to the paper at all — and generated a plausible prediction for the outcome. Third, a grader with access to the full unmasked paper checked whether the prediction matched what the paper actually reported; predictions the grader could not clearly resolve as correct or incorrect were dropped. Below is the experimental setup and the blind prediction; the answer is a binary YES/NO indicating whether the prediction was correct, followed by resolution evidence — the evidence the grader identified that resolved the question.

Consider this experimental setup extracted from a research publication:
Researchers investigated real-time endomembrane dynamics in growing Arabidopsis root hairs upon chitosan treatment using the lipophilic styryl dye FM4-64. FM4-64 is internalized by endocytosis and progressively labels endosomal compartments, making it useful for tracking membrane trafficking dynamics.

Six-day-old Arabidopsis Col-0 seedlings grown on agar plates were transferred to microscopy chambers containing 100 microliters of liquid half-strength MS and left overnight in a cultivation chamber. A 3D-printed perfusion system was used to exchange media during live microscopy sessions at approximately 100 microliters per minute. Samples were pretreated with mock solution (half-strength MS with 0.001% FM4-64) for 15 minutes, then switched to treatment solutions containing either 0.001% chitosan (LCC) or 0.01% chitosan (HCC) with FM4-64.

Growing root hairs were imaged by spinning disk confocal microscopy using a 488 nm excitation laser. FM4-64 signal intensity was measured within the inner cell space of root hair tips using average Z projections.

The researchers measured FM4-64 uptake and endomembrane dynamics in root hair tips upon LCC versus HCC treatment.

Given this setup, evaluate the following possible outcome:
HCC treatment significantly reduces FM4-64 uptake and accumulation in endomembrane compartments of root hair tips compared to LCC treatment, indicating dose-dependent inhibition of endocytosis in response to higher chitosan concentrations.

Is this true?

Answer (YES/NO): NO